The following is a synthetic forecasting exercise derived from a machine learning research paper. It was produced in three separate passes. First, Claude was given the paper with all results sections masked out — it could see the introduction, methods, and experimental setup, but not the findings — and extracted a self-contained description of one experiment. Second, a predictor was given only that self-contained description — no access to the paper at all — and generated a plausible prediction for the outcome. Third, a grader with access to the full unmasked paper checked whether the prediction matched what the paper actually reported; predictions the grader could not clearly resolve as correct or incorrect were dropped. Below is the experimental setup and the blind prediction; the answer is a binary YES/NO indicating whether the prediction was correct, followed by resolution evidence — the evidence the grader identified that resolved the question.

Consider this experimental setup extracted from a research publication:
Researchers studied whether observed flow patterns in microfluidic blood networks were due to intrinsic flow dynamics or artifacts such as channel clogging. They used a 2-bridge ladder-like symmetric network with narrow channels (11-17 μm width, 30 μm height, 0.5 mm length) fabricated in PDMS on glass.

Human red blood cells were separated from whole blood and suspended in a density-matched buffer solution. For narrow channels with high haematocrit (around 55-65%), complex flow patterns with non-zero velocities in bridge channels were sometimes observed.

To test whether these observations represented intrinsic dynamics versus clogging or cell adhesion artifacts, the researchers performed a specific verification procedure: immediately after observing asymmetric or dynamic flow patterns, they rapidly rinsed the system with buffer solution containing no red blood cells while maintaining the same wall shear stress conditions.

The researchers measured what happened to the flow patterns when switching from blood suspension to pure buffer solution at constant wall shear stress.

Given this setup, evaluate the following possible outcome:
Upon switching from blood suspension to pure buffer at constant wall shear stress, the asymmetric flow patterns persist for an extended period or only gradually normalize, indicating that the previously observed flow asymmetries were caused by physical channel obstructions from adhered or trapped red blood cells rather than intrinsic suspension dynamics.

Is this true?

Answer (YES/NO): NO